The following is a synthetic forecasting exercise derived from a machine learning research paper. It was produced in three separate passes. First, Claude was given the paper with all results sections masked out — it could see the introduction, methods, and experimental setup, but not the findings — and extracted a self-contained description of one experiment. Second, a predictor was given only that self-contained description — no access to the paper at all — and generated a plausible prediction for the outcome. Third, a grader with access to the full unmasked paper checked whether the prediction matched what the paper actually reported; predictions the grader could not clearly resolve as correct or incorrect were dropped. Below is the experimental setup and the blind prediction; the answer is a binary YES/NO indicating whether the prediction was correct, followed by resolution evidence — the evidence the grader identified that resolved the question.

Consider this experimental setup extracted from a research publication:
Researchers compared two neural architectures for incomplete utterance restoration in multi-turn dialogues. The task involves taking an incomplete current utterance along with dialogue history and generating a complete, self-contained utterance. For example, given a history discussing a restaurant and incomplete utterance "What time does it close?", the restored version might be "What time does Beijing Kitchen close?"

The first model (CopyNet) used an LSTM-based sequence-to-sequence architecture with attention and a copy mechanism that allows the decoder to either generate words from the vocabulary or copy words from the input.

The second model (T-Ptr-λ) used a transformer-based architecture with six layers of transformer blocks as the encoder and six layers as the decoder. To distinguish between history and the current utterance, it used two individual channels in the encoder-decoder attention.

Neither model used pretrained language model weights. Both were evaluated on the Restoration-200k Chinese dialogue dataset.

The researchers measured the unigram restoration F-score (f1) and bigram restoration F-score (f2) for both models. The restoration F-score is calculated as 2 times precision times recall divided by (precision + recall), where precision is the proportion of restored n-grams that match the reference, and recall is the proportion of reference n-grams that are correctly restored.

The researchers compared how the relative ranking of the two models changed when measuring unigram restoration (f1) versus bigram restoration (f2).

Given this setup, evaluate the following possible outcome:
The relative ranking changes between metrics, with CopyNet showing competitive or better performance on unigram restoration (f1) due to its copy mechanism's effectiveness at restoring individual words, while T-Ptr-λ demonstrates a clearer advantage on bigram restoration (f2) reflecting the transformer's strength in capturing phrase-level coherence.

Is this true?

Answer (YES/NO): NO